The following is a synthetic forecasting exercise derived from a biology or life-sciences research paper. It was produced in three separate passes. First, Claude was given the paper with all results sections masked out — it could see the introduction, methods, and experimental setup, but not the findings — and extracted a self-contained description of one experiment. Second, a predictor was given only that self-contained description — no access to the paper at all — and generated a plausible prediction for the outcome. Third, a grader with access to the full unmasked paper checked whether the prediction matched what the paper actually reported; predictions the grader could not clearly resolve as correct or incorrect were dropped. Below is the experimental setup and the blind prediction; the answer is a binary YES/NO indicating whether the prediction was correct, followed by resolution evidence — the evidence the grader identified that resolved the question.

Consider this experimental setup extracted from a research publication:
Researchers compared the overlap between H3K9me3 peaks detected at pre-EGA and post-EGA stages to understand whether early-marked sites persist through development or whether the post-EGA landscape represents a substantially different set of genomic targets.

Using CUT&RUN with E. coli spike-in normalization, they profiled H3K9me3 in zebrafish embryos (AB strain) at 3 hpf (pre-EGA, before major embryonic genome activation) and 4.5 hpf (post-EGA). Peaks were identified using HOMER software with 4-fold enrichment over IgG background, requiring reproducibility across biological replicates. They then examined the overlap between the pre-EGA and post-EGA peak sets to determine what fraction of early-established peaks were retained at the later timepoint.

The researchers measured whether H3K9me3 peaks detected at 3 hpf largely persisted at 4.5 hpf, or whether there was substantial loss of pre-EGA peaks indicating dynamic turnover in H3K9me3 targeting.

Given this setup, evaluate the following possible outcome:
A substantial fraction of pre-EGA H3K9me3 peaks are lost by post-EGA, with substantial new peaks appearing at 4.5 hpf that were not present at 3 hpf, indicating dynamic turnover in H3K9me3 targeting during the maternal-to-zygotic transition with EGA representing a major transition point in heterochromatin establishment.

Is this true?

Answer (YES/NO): NO